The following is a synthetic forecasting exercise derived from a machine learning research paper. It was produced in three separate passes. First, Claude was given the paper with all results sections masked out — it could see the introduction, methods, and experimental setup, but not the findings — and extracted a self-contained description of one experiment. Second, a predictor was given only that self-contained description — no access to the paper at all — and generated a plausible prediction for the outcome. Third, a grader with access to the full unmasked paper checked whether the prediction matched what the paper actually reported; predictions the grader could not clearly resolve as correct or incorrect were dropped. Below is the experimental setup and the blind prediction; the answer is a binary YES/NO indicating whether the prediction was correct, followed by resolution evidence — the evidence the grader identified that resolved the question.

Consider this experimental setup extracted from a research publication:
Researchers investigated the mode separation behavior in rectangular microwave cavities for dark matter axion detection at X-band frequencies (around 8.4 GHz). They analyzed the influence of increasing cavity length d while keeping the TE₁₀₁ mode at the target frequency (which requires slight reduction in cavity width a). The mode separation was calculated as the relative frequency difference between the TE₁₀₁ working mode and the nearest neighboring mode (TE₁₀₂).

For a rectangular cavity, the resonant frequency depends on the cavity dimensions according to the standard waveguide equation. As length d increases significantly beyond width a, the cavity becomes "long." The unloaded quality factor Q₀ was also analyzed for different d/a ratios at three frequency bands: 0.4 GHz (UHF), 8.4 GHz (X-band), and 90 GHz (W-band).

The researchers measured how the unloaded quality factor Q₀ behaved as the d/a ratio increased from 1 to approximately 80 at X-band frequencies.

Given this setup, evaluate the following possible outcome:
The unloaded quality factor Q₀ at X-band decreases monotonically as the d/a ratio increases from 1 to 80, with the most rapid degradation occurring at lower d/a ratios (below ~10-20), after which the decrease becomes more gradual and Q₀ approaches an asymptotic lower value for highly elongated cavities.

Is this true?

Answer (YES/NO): NO